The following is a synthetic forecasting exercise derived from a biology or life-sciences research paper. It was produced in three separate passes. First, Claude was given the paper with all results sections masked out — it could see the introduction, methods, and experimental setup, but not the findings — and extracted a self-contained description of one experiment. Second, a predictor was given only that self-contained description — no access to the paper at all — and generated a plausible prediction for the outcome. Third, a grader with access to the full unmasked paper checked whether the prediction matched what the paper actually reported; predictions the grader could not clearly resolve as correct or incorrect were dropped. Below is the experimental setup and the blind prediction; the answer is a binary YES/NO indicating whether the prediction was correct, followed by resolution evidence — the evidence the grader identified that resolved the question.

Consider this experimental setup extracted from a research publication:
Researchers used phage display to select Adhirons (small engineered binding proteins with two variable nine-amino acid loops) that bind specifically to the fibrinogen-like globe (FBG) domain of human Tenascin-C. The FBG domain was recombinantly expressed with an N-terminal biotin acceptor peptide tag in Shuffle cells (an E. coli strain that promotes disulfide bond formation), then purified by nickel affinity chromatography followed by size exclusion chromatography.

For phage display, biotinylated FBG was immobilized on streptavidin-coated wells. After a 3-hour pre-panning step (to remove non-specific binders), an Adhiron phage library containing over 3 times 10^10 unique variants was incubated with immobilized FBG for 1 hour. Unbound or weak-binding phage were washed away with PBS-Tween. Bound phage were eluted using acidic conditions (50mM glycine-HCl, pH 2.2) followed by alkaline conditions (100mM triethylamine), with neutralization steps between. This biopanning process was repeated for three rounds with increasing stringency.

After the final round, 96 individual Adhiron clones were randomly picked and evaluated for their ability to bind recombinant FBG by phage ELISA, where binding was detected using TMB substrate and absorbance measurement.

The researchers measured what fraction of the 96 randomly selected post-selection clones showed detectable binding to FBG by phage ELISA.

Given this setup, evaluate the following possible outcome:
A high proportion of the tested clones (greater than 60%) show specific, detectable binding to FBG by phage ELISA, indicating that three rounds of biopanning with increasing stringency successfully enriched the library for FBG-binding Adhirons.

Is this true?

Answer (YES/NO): YES